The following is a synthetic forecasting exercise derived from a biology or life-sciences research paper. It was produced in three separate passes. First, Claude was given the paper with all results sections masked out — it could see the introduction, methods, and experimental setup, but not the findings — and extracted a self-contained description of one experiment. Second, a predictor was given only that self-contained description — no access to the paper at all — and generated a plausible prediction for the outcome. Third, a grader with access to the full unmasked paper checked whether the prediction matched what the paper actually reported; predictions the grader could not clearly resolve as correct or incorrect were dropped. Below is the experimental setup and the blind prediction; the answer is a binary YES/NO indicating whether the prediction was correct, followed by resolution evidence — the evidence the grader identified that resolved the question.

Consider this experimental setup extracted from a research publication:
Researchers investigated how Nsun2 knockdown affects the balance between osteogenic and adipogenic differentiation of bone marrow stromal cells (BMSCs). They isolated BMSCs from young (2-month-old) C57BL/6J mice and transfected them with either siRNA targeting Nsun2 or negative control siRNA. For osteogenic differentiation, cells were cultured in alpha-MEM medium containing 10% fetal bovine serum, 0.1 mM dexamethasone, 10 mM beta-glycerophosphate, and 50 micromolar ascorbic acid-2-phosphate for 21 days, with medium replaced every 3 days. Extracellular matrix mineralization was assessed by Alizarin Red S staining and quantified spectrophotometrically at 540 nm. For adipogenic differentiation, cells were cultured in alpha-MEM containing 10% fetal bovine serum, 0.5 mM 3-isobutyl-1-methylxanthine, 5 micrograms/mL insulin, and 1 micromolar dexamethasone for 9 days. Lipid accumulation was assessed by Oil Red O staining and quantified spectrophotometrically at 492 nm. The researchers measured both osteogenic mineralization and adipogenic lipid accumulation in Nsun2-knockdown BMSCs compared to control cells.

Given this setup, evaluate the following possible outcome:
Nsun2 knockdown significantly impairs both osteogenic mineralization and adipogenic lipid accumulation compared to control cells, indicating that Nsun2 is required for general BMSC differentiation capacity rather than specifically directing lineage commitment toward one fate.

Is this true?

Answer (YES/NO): NO